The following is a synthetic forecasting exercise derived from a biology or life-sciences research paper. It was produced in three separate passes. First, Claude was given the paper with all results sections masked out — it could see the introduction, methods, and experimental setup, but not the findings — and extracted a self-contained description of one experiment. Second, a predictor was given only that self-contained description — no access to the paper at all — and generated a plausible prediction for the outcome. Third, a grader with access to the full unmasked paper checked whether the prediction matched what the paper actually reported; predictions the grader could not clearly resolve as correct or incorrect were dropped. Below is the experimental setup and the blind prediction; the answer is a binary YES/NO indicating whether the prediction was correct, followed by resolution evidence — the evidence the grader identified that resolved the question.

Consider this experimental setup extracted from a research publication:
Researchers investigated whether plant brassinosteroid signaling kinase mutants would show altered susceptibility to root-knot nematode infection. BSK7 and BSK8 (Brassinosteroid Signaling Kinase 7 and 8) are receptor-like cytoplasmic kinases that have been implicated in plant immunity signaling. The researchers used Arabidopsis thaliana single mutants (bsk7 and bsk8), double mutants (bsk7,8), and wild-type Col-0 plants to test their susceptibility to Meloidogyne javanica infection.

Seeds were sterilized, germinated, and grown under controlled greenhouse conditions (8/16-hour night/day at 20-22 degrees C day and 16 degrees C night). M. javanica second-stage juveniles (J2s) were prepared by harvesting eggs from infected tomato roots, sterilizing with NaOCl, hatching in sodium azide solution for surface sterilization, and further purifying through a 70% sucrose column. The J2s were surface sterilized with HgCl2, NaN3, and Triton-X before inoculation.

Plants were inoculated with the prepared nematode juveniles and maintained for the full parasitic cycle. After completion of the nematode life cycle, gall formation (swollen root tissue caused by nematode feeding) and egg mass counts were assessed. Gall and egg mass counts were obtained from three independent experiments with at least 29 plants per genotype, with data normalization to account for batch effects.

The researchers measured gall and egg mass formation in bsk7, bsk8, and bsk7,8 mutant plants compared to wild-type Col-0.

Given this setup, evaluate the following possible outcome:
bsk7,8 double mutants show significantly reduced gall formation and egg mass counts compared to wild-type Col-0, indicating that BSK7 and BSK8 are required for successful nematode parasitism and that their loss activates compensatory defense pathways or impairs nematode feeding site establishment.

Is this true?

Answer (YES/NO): NO